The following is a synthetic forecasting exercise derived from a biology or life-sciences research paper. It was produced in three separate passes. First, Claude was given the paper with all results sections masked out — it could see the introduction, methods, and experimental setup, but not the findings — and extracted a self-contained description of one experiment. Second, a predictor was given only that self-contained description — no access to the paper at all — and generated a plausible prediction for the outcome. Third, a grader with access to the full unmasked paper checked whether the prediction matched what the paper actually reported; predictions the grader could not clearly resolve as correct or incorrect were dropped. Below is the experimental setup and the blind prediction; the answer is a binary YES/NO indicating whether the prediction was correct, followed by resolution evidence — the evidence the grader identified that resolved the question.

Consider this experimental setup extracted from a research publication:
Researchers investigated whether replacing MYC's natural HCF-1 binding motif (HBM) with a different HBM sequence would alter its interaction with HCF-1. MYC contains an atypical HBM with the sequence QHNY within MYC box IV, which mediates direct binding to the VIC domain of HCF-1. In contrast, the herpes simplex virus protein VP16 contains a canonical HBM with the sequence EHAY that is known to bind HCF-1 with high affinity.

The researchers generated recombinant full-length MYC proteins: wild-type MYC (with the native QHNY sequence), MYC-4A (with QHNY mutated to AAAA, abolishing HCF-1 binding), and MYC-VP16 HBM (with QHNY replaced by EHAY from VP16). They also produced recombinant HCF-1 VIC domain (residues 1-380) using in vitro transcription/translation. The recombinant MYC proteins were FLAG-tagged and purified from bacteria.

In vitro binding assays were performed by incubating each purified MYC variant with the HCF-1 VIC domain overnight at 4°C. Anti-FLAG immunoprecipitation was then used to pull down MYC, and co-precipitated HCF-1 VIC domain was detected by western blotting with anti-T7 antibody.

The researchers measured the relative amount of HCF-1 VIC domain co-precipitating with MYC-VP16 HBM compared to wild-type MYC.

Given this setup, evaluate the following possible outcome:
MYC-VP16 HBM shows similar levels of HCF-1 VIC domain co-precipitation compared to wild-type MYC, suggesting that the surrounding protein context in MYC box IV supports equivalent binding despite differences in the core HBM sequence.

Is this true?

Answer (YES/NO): NO